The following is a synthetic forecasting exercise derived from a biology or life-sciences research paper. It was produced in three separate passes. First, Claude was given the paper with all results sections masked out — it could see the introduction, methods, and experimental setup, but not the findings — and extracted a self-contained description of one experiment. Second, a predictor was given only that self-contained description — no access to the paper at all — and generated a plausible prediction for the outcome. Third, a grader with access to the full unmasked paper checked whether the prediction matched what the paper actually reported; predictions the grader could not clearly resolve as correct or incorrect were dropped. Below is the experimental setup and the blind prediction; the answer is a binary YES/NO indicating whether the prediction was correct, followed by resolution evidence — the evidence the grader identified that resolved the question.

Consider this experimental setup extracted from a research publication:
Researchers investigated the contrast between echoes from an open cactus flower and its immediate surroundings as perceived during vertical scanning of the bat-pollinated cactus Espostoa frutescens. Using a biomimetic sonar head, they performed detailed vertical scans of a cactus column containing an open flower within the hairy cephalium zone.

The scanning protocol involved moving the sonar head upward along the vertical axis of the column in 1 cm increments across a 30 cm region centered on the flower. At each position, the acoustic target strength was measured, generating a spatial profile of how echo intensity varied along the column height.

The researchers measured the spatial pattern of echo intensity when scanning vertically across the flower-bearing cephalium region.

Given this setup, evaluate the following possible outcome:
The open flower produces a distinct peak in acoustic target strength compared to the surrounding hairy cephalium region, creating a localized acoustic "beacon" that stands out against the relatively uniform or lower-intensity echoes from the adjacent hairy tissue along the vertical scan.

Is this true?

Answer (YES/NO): YES